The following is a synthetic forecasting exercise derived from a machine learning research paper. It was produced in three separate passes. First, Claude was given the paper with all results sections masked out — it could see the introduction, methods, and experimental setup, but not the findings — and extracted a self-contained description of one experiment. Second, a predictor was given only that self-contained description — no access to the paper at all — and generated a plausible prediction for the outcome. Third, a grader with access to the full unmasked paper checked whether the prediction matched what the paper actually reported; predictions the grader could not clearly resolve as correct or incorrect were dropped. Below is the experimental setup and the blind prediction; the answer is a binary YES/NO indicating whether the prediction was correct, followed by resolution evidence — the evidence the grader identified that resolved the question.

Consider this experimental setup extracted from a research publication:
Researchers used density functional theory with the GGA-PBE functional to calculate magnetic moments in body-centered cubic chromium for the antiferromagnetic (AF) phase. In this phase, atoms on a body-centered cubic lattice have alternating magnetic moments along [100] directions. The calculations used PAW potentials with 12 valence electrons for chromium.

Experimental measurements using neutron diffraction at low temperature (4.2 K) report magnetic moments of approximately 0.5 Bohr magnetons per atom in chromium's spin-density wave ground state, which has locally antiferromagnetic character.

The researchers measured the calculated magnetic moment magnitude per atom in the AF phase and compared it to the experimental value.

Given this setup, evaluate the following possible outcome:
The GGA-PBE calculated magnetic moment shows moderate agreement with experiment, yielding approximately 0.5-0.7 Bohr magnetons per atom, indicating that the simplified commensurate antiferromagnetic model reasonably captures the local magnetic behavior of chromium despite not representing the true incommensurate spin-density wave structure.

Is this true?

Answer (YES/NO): NO